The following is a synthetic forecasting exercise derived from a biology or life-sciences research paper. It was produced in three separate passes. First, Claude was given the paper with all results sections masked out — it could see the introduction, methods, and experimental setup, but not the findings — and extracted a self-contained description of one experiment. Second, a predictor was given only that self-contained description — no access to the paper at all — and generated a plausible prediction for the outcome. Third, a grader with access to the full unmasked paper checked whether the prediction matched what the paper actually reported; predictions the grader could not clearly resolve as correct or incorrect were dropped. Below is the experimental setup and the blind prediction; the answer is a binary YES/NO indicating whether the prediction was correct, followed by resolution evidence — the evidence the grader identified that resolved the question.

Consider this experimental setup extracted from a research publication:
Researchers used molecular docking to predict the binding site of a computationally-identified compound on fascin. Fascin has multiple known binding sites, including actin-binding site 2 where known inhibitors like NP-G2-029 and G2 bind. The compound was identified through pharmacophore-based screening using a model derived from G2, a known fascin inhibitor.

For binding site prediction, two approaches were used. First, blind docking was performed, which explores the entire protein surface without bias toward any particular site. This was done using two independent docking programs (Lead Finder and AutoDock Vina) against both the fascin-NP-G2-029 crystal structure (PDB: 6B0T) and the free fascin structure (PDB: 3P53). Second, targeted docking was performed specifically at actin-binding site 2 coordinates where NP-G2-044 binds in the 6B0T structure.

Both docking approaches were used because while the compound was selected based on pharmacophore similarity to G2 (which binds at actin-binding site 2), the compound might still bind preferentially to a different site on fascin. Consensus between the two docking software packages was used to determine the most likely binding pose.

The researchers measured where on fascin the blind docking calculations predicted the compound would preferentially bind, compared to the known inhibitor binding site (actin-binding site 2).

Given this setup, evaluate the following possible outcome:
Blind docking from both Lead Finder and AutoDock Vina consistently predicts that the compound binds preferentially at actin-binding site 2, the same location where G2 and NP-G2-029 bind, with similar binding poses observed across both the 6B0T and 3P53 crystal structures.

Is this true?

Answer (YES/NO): NO